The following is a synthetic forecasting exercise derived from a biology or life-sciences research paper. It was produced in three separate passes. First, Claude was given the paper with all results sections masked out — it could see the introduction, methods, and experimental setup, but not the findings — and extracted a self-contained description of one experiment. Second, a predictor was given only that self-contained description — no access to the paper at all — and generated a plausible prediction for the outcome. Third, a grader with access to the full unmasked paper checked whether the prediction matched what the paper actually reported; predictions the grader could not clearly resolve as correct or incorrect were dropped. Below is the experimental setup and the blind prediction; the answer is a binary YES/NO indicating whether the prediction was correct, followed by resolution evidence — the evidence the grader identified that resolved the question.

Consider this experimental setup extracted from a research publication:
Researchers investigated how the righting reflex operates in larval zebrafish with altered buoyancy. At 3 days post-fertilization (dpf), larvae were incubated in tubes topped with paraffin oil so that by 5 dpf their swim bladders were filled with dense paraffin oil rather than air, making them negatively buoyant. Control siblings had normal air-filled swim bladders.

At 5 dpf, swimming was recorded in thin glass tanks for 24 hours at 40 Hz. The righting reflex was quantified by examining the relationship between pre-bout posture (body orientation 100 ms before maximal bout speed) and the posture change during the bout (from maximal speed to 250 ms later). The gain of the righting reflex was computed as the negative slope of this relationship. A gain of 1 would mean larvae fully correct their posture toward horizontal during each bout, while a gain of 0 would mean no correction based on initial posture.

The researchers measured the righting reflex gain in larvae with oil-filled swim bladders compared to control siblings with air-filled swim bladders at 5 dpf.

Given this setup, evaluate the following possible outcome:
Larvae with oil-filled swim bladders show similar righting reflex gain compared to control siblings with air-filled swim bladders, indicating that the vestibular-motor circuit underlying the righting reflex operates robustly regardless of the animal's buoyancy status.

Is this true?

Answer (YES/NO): YES